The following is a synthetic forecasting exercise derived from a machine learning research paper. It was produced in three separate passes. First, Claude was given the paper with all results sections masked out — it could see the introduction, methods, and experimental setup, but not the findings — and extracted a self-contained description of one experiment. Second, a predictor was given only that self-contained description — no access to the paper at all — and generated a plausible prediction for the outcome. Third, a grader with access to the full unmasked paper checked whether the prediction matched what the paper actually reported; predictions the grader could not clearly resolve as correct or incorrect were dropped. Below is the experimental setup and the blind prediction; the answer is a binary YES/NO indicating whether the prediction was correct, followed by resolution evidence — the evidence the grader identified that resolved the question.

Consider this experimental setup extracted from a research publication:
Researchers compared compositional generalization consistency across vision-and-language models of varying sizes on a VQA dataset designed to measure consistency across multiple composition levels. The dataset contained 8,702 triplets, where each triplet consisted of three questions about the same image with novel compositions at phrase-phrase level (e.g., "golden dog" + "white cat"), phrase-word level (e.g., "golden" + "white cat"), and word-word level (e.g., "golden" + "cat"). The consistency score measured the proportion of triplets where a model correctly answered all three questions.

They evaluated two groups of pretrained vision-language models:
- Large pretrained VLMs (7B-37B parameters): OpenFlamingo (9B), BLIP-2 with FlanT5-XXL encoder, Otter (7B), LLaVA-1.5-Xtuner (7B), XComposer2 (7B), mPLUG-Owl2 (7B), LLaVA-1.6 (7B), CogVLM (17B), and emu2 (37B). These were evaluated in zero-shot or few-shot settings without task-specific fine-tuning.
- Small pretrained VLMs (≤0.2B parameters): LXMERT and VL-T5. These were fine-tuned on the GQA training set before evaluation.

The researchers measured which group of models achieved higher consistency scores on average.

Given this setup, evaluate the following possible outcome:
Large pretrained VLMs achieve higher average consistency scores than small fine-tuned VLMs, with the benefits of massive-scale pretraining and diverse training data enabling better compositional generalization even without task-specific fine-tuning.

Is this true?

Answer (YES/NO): NO